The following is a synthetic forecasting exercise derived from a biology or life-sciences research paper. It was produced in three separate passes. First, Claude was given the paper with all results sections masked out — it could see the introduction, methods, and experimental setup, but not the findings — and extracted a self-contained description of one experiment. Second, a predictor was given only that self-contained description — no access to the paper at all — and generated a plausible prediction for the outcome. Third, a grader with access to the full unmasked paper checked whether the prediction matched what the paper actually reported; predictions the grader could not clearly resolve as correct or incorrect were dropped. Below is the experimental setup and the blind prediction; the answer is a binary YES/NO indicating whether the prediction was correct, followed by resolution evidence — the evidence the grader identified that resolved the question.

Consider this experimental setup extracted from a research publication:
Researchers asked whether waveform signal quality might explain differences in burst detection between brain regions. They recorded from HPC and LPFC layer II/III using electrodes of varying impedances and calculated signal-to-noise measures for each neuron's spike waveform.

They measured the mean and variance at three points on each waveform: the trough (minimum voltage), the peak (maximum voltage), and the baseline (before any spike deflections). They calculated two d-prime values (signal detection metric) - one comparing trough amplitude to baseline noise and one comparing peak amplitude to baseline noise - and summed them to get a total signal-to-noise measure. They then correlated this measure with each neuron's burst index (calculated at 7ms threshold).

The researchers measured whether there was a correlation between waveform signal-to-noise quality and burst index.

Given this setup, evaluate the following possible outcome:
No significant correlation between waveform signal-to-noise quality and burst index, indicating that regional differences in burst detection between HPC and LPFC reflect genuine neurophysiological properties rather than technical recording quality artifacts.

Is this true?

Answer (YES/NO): NO